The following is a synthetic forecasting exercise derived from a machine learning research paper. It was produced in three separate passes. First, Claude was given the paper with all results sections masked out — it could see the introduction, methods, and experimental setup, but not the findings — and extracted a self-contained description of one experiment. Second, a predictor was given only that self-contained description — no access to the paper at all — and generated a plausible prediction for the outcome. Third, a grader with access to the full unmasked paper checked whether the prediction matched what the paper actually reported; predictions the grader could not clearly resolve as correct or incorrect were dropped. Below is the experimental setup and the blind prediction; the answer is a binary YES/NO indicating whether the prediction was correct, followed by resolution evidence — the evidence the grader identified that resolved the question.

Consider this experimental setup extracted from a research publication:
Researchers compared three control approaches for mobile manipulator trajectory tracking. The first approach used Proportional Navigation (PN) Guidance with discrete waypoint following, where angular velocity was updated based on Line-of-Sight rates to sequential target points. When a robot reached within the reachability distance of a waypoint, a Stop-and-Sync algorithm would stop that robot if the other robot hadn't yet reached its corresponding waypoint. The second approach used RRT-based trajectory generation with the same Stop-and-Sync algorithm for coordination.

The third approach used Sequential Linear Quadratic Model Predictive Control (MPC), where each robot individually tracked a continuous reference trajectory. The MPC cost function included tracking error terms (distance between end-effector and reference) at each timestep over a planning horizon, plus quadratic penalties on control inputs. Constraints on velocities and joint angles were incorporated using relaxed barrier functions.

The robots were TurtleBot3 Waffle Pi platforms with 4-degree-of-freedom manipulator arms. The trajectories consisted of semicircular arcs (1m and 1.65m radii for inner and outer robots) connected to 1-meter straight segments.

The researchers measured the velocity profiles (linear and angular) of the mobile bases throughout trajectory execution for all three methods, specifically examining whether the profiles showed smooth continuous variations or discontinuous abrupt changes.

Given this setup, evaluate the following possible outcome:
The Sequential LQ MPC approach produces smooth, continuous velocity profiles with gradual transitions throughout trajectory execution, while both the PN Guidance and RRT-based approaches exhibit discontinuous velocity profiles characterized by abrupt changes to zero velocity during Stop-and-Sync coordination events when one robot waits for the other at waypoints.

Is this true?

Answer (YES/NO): YES